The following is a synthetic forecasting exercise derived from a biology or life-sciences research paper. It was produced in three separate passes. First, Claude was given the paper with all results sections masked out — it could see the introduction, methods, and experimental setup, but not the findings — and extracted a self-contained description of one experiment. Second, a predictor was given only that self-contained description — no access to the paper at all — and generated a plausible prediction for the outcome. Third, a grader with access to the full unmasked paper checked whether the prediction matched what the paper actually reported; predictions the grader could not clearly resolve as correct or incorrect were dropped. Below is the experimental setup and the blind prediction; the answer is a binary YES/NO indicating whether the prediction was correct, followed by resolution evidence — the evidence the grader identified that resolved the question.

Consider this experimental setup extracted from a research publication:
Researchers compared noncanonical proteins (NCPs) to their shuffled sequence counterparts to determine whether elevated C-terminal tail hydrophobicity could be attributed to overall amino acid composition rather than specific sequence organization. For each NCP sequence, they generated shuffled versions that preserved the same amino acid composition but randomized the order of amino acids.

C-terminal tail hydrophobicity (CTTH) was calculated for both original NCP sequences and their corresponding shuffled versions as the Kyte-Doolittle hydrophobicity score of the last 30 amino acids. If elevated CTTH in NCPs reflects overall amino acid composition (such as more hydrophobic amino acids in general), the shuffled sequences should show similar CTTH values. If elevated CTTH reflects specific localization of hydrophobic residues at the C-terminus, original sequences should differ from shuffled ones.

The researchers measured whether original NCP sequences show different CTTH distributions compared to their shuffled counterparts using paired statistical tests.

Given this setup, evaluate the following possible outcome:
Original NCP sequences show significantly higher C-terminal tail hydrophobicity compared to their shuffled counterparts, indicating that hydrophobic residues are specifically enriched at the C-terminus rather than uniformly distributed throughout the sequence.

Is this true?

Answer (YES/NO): NO